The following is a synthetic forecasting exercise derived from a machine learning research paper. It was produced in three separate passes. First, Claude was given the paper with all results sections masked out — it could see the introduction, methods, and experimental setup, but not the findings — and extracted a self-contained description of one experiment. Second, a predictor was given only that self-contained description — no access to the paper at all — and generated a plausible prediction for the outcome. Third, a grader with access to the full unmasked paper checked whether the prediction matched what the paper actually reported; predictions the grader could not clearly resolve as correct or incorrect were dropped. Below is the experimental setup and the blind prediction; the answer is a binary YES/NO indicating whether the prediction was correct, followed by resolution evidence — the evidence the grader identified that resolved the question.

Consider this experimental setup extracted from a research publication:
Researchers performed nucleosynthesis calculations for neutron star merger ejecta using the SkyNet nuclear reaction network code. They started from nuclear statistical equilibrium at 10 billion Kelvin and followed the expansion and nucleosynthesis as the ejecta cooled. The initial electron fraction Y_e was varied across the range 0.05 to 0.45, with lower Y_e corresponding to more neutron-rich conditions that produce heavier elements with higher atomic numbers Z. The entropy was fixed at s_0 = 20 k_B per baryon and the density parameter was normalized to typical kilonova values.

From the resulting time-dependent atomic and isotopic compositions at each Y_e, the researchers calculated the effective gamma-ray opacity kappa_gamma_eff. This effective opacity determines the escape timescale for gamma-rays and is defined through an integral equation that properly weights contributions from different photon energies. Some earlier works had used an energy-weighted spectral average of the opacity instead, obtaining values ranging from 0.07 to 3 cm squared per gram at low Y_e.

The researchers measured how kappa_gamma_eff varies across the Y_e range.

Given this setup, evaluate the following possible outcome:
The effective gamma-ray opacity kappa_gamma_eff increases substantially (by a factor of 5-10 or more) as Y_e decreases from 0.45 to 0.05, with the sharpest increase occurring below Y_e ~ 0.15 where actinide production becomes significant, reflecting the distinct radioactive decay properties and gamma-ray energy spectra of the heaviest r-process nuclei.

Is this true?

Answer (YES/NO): NO